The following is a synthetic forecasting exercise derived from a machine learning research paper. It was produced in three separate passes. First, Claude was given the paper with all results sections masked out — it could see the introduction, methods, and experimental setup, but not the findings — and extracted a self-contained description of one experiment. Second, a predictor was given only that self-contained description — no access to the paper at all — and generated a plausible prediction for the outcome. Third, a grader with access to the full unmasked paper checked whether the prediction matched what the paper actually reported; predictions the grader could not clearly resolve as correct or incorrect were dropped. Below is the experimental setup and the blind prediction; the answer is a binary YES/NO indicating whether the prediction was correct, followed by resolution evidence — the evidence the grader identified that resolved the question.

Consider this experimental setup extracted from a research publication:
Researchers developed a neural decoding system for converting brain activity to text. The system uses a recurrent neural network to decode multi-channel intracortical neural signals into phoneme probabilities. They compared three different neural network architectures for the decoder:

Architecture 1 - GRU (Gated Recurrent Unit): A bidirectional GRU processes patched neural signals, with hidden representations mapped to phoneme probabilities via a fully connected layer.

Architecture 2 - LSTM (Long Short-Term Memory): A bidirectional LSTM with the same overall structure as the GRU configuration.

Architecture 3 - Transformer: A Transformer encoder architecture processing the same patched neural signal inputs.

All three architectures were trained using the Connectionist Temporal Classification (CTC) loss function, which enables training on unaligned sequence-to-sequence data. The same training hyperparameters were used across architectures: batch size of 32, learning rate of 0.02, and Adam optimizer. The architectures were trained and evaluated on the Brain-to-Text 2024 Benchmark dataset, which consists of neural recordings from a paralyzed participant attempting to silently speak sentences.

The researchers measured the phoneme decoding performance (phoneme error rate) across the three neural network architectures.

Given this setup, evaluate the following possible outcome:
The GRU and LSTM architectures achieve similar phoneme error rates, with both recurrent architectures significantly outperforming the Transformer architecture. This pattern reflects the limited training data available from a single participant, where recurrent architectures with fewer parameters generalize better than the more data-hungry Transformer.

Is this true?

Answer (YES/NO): YES